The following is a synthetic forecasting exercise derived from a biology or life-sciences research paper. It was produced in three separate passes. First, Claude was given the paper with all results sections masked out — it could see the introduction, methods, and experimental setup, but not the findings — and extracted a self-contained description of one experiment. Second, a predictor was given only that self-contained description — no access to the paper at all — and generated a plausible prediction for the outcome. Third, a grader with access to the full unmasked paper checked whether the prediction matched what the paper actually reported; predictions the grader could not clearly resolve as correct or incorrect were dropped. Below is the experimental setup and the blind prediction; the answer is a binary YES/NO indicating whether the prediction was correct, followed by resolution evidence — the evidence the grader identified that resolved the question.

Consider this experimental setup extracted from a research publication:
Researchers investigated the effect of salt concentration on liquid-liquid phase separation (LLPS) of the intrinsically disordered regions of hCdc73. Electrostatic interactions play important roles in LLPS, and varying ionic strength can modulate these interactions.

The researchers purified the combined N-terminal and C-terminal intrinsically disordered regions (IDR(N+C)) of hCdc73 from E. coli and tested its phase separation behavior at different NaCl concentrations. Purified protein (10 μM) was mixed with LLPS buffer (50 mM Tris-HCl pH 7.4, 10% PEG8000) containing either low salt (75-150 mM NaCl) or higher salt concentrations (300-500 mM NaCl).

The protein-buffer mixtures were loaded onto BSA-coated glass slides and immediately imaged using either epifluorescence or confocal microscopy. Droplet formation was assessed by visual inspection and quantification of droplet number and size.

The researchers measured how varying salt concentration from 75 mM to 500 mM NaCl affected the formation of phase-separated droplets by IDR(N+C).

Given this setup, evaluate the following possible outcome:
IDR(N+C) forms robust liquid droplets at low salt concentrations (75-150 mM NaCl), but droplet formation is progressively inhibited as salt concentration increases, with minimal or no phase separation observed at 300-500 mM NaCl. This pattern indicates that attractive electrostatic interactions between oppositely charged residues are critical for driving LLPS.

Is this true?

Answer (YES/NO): YES